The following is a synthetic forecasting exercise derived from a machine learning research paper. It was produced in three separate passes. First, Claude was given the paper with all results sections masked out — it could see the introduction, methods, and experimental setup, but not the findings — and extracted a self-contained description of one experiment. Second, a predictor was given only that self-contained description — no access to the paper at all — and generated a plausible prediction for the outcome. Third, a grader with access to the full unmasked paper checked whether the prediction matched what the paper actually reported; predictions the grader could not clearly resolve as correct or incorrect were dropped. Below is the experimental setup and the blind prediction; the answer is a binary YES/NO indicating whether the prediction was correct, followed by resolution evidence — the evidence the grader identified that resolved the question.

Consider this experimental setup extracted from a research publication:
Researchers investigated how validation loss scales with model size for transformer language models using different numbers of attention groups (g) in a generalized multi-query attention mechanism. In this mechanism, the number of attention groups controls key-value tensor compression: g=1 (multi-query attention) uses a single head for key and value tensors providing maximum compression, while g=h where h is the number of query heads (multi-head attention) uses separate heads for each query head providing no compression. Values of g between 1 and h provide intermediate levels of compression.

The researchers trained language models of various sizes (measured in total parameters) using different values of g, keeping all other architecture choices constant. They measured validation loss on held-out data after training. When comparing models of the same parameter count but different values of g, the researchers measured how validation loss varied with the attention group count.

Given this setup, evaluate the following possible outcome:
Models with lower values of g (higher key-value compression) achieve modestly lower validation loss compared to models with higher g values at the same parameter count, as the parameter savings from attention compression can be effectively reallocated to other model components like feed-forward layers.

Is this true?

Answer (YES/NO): NO